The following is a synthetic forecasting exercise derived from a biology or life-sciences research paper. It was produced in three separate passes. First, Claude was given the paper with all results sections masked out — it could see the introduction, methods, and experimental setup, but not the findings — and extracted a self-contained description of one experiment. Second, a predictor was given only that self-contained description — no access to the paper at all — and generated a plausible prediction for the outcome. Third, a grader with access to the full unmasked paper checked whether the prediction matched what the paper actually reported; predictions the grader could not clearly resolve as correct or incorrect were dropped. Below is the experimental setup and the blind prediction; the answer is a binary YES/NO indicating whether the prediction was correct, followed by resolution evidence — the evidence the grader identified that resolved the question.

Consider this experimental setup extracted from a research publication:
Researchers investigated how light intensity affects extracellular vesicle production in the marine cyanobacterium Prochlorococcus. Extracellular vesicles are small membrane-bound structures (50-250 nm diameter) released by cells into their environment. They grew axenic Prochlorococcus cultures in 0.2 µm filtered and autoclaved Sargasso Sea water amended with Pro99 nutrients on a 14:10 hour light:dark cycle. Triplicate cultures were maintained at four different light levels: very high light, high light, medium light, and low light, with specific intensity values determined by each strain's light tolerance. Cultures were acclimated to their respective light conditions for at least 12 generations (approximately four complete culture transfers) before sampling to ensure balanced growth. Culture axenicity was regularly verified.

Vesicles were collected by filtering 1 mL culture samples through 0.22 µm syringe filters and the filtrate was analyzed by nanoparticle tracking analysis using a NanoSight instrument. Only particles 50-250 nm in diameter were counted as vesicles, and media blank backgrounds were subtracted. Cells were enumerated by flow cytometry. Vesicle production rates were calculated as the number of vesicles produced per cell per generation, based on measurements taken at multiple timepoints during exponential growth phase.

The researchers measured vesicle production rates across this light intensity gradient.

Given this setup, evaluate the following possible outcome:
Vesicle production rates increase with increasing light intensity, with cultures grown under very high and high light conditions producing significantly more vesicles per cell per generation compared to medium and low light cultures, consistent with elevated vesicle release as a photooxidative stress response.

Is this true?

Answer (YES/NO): NO